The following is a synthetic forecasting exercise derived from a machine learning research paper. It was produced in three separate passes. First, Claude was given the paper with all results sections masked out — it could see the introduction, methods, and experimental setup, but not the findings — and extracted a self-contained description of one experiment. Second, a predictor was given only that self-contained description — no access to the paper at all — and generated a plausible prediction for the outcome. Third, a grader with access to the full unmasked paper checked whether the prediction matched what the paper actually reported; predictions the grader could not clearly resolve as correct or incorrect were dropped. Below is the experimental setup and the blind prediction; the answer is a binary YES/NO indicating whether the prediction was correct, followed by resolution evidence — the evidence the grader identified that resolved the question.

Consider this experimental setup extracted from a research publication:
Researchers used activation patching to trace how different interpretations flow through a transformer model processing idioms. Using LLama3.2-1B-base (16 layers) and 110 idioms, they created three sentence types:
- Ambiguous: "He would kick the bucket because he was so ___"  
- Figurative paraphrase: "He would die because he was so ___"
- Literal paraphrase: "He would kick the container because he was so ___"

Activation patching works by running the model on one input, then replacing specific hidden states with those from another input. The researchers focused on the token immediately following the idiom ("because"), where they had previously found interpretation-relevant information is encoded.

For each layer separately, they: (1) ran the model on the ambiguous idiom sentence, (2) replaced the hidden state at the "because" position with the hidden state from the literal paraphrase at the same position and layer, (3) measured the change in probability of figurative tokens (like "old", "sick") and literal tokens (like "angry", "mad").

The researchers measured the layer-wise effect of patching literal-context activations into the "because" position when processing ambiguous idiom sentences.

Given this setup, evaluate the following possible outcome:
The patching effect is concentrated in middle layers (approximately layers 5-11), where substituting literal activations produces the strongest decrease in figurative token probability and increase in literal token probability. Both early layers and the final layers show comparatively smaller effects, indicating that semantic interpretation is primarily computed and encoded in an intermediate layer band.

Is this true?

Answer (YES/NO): YES